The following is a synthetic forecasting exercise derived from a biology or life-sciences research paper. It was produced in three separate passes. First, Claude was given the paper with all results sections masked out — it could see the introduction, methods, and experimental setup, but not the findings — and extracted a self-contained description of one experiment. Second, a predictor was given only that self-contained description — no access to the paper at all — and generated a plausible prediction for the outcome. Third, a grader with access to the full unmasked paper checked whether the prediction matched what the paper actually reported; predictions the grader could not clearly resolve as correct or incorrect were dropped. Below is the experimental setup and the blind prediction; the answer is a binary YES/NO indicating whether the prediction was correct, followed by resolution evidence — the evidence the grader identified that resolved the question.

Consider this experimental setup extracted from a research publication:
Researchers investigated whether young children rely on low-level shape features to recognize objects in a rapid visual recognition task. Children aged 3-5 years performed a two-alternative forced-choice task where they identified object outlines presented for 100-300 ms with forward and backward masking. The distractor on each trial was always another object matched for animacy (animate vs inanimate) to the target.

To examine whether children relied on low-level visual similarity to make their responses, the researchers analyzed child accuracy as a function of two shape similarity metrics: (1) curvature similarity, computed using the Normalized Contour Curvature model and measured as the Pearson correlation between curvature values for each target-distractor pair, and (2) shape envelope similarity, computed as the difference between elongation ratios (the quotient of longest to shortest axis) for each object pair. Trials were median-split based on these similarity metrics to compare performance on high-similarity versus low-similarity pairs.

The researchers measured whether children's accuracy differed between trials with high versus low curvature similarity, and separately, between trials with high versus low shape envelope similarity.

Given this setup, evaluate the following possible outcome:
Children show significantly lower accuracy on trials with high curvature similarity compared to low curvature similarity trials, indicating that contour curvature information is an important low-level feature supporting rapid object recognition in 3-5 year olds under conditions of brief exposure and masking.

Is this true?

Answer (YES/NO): NO